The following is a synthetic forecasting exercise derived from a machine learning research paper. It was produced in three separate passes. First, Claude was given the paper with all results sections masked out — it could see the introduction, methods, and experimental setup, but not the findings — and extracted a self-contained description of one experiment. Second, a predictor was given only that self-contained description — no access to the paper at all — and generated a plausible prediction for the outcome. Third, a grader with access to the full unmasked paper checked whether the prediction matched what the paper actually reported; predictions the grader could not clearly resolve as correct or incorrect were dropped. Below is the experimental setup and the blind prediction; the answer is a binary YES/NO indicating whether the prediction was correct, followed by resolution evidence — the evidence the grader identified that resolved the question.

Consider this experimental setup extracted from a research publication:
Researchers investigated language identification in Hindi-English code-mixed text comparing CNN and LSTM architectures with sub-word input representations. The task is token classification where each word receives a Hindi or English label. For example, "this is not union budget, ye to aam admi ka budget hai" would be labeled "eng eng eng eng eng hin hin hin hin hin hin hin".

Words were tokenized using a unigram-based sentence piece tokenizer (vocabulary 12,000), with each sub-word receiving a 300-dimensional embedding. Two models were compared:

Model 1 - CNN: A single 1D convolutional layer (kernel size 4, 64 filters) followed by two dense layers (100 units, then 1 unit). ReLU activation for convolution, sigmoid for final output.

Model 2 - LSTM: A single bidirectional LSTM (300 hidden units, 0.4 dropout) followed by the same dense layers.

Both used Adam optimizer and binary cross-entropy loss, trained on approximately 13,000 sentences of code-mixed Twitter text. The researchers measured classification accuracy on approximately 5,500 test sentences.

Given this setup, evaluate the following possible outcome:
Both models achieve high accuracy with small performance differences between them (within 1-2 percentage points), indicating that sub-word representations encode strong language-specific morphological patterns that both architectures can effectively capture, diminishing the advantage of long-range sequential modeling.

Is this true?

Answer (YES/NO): YES